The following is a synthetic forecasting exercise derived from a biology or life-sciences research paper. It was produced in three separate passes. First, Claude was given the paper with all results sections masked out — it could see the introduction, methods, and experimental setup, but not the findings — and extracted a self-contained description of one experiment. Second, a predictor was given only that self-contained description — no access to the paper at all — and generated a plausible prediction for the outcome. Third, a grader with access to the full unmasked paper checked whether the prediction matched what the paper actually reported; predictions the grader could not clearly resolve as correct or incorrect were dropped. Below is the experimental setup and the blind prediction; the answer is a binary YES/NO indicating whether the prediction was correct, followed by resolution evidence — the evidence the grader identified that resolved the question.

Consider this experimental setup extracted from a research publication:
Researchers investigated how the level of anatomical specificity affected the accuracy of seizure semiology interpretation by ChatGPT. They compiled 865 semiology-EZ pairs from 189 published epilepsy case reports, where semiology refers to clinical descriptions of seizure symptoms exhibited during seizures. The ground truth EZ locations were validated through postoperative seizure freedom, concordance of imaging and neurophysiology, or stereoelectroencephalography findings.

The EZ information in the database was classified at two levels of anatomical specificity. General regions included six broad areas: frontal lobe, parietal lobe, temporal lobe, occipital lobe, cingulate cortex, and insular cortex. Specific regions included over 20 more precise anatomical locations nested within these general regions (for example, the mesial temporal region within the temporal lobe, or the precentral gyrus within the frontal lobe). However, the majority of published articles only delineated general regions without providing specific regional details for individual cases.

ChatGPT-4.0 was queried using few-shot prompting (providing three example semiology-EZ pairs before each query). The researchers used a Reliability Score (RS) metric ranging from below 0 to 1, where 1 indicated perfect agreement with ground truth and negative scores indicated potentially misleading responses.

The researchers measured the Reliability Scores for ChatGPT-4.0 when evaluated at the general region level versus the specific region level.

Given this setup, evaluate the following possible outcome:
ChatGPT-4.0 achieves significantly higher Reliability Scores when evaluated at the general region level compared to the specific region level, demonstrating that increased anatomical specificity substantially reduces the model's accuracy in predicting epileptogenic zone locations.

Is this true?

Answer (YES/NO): YES